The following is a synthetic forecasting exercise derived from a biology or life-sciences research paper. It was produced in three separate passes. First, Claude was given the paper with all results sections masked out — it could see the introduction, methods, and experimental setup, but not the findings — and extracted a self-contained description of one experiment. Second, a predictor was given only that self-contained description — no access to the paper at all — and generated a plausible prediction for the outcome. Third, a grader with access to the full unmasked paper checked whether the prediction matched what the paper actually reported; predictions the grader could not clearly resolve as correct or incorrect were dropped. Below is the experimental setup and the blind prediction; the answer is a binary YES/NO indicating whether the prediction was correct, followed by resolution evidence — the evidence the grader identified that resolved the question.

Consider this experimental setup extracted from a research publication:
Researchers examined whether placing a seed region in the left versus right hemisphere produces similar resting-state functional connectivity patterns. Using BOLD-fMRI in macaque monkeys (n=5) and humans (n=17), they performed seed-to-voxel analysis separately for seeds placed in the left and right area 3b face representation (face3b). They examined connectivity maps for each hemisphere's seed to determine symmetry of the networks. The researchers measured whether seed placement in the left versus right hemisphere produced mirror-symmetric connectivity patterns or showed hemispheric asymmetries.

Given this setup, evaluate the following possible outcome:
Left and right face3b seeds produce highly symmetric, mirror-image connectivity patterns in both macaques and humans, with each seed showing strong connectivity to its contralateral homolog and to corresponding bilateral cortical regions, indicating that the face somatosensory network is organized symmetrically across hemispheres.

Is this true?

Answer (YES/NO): YES